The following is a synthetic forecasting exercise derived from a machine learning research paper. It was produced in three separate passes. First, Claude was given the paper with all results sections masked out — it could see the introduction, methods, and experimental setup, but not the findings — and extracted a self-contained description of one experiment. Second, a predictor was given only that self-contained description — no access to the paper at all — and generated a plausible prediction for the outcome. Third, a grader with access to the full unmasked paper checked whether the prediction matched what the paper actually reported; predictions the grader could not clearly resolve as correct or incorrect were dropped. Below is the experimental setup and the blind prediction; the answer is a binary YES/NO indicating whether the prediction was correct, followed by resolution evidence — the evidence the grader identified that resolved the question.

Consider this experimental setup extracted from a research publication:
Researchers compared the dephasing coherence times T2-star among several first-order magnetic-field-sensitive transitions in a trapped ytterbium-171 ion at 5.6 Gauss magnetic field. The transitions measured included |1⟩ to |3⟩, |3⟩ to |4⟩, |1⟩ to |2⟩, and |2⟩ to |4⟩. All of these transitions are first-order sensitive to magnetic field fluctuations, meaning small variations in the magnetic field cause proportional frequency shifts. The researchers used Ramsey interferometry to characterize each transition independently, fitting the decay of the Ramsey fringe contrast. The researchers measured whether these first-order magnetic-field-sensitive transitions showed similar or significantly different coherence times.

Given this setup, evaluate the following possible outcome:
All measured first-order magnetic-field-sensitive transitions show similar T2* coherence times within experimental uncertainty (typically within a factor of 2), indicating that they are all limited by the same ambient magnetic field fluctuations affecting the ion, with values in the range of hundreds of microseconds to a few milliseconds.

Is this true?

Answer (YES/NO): YES